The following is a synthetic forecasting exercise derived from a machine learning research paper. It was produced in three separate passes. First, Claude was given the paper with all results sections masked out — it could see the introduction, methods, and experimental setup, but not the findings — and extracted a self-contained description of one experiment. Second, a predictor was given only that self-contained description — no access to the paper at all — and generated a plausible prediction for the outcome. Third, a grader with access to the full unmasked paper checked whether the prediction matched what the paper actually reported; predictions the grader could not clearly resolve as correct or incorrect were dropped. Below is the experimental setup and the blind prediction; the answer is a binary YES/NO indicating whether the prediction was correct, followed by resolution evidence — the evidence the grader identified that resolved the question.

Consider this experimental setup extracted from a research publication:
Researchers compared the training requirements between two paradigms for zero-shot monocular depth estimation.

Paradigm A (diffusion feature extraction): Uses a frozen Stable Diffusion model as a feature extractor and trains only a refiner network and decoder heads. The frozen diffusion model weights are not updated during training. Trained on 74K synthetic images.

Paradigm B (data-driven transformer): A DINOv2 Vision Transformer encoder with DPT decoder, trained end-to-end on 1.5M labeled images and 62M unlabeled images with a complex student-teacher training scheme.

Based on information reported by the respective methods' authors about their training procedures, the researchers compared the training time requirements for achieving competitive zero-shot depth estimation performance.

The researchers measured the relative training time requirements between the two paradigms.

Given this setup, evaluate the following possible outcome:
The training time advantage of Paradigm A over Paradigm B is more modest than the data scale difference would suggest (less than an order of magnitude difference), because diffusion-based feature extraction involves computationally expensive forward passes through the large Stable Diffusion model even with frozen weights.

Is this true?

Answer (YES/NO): NO